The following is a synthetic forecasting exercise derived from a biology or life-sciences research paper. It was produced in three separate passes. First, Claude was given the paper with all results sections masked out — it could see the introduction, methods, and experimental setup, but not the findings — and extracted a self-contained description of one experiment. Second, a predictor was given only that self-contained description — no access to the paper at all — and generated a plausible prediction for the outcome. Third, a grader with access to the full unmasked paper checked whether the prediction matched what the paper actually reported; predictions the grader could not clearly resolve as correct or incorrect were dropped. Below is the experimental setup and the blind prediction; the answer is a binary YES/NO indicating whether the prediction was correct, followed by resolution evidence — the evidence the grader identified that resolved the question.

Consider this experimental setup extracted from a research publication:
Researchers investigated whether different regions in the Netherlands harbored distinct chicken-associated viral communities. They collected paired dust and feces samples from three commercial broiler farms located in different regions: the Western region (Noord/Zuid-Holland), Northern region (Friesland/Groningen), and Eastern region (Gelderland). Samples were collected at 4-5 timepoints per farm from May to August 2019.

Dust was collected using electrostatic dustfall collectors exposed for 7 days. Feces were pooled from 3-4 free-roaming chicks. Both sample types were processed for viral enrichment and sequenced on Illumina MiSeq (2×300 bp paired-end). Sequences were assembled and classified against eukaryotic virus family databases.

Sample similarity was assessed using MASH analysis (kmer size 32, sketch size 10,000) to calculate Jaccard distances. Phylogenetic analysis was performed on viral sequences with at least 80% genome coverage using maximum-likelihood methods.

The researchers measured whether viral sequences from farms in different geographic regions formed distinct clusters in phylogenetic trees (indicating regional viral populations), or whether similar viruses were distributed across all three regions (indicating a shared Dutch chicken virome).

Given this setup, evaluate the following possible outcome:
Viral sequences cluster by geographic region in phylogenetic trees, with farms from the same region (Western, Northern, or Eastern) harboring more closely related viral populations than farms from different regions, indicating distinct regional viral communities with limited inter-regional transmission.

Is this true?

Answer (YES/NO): NO